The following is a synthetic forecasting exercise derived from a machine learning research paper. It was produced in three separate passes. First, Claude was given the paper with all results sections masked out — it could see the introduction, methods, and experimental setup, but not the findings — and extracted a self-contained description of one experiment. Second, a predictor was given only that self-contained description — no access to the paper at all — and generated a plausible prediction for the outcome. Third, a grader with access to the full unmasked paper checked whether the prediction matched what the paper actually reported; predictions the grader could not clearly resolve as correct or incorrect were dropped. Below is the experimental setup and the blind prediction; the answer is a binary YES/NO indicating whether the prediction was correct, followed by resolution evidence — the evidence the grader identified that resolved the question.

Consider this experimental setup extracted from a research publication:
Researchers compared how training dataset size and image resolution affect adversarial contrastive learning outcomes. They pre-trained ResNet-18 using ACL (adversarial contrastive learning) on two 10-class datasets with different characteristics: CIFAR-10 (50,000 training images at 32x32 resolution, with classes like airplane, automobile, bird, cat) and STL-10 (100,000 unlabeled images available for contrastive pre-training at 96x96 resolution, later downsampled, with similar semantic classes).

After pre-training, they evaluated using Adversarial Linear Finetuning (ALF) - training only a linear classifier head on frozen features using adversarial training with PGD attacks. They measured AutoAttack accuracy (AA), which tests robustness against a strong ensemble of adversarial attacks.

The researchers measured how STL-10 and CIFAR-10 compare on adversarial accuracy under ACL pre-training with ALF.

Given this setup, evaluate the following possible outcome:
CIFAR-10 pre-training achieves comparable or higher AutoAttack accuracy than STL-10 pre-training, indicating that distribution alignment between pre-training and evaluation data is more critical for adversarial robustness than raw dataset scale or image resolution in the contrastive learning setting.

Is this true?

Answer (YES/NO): YES